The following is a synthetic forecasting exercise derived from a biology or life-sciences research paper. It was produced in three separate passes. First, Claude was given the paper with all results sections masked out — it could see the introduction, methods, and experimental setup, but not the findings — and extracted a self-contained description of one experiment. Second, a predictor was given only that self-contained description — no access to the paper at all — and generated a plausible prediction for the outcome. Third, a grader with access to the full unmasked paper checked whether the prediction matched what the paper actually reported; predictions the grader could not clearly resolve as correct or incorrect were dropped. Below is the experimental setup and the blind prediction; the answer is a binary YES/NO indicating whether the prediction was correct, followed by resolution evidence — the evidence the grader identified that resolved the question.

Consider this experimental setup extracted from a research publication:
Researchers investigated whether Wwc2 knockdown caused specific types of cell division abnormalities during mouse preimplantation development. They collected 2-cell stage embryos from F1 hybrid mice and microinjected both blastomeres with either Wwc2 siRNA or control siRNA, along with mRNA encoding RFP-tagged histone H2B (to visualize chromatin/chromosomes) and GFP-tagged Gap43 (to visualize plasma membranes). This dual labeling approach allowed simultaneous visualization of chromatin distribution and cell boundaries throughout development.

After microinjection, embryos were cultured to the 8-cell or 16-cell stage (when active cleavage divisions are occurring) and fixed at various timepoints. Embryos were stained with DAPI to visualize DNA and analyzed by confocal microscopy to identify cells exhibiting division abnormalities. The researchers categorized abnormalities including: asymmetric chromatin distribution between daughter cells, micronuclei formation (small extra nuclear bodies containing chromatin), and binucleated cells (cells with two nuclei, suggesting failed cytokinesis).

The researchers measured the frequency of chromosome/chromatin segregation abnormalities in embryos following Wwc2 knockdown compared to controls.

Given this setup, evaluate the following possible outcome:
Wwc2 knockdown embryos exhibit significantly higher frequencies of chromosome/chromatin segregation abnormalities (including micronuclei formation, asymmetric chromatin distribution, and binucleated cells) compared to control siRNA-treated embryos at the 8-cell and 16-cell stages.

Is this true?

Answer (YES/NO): YES